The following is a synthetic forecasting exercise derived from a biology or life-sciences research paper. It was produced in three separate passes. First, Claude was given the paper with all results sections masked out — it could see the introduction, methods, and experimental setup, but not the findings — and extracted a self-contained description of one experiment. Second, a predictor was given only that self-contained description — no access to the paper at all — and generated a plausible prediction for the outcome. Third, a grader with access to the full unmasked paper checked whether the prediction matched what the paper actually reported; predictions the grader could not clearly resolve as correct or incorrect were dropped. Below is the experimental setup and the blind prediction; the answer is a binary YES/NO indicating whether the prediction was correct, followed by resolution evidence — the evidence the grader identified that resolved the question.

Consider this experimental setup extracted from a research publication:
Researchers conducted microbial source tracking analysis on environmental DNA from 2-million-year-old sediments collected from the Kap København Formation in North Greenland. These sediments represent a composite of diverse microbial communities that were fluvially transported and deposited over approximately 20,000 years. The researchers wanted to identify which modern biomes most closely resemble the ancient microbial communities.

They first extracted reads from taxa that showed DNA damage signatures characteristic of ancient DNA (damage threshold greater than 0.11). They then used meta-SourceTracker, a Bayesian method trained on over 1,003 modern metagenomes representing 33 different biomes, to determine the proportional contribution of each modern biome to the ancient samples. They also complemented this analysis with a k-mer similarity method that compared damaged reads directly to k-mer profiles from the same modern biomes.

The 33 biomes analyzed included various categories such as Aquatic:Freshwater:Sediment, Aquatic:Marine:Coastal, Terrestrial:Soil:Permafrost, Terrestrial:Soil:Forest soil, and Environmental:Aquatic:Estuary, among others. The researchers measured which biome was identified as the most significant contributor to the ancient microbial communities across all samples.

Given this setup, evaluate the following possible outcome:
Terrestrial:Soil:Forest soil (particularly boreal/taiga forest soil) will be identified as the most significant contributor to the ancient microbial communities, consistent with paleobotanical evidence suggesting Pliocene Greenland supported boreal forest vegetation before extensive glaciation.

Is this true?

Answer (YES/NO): NO